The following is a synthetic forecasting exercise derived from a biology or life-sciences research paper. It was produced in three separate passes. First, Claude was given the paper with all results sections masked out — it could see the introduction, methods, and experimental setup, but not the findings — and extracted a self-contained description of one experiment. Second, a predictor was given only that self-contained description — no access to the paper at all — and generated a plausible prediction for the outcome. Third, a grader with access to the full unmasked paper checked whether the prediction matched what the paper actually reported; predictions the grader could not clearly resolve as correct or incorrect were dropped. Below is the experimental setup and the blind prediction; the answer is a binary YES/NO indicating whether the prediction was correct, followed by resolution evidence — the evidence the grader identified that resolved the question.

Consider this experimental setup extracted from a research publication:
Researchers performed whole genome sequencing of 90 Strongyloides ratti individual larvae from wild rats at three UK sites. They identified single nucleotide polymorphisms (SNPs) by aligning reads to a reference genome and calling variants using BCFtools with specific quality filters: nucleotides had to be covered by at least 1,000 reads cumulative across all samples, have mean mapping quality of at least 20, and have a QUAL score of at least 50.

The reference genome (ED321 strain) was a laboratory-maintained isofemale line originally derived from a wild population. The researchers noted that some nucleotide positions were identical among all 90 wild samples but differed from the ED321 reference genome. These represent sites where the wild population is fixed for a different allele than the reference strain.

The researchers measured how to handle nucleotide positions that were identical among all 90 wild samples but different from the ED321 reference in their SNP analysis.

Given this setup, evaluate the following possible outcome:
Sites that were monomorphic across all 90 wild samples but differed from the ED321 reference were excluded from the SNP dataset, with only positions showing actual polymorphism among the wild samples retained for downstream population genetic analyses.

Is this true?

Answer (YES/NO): YES